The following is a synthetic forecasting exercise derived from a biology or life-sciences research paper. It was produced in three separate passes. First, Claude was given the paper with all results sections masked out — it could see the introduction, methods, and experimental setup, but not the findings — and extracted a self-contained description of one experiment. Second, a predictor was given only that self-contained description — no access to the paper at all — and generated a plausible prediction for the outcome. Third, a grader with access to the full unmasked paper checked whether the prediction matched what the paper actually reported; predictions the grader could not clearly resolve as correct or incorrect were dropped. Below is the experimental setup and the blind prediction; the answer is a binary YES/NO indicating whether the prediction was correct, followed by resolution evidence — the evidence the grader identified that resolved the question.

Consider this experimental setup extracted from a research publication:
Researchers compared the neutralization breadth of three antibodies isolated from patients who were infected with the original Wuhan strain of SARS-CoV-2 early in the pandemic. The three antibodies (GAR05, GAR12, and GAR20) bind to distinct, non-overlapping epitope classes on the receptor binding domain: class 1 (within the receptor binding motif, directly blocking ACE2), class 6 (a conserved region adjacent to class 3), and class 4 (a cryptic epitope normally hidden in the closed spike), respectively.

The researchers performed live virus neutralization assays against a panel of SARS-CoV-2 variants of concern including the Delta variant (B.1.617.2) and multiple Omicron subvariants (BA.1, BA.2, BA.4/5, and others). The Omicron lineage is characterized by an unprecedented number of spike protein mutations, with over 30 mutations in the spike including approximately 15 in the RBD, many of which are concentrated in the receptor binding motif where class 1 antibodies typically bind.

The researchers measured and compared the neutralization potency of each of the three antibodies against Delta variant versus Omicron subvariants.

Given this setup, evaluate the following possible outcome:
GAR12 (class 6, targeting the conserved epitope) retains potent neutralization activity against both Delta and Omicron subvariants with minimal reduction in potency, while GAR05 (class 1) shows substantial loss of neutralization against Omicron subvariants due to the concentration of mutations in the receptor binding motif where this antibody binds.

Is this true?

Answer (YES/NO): NO